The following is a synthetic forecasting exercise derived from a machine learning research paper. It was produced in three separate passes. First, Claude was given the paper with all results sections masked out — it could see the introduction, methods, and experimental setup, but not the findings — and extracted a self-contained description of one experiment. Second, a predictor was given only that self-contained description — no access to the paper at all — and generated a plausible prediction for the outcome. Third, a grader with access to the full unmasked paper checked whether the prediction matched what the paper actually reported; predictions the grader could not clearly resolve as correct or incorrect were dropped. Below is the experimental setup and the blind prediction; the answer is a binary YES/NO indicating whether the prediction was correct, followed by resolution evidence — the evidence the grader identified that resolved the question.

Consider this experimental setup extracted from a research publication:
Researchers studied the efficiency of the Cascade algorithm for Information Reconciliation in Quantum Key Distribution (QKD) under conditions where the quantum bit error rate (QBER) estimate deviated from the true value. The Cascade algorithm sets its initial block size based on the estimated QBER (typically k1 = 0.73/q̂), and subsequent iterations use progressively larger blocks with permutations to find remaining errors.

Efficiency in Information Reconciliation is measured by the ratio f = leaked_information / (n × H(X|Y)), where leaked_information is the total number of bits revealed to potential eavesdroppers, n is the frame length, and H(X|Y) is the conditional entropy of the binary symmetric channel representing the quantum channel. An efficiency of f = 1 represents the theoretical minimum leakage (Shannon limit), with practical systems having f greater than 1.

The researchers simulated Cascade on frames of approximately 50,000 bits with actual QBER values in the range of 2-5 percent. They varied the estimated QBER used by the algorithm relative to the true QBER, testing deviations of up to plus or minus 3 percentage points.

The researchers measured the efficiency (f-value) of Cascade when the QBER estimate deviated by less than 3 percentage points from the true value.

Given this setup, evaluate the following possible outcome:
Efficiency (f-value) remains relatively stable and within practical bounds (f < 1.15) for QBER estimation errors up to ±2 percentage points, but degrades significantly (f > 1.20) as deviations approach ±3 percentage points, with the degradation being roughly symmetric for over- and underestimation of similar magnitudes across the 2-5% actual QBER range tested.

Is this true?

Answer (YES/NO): NO